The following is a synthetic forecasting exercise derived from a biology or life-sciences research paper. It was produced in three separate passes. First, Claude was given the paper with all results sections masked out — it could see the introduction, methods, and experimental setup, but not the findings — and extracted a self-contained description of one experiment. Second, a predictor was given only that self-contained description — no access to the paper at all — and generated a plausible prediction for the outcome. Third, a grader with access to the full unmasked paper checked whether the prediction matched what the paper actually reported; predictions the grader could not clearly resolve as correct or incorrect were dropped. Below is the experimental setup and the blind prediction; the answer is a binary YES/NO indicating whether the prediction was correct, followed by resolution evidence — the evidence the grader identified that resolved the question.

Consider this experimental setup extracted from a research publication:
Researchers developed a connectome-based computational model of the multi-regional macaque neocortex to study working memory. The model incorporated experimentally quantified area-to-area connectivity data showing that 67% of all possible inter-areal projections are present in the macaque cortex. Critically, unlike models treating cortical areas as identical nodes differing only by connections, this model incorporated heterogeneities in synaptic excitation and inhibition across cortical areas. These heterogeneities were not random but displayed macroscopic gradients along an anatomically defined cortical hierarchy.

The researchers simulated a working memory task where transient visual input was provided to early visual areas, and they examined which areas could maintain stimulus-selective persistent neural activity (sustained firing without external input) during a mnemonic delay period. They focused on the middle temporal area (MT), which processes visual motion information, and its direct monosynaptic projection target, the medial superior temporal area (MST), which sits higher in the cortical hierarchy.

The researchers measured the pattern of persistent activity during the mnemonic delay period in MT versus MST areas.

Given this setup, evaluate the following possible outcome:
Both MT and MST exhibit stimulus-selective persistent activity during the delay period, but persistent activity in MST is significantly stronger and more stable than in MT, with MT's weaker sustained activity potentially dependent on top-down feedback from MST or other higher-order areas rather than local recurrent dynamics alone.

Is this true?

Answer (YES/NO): NO